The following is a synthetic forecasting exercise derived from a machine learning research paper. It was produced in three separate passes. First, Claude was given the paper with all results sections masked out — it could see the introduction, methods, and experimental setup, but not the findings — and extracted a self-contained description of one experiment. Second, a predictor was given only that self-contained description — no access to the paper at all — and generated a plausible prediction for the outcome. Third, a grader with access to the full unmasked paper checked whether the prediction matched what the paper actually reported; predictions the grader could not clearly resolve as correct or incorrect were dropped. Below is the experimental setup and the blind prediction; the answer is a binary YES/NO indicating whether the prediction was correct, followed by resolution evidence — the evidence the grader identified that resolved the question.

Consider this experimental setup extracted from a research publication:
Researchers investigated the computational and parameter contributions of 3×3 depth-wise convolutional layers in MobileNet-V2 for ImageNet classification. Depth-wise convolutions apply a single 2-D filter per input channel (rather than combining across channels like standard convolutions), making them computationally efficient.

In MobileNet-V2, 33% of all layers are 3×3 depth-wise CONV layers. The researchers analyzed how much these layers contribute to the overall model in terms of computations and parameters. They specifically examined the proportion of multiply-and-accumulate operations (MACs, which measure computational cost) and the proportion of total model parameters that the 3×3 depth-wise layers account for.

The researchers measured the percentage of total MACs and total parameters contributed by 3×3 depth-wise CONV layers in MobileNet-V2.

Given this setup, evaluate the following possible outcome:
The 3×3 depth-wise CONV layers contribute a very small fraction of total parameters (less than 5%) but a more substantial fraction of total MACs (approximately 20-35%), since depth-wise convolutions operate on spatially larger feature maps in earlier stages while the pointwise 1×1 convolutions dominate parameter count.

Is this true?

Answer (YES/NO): NO